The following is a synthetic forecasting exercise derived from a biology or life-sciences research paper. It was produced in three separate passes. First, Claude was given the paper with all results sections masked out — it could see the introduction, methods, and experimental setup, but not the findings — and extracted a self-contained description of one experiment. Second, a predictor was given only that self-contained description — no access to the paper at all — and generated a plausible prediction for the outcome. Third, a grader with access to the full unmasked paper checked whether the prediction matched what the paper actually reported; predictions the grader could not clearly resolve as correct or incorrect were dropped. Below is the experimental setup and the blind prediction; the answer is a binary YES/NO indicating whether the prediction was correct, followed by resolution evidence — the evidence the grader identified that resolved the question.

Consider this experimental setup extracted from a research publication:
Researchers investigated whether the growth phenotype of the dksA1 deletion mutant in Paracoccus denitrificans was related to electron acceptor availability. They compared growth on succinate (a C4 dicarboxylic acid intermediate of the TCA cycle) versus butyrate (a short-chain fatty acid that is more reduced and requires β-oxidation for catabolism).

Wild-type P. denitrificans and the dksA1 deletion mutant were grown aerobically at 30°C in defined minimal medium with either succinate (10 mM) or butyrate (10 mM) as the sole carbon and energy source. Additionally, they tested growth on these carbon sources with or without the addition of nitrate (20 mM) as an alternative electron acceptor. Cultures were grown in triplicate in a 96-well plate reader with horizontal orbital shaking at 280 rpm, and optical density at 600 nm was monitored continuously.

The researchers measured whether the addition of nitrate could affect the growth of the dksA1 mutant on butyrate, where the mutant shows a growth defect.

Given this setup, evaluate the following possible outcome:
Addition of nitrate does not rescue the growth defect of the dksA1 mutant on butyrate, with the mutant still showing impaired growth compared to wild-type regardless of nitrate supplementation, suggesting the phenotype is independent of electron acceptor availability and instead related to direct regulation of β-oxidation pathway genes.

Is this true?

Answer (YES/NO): NO